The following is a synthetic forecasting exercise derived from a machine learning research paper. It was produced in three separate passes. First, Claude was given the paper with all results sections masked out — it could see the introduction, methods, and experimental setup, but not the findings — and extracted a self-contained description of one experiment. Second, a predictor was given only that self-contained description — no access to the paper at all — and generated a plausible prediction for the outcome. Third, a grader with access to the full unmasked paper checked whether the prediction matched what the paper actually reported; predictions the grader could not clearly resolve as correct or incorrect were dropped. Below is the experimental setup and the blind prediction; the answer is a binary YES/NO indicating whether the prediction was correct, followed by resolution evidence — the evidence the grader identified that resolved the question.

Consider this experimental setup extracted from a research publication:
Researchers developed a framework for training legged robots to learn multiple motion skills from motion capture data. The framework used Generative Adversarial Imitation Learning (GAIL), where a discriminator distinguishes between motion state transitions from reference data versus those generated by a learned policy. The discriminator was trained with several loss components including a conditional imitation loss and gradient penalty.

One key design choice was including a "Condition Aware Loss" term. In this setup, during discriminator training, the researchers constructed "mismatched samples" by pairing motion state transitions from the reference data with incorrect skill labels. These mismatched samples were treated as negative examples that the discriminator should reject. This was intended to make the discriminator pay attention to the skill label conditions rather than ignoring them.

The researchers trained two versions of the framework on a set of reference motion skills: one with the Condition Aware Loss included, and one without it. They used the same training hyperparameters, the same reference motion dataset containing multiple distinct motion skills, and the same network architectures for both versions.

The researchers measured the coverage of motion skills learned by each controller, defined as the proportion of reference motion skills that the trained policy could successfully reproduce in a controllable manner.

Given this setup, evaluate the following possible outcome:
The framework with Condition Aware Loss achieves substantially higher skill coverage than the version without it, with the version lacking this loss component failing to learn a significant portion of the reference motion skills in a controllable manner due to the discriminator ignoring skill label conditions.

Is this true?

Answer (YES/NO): YES